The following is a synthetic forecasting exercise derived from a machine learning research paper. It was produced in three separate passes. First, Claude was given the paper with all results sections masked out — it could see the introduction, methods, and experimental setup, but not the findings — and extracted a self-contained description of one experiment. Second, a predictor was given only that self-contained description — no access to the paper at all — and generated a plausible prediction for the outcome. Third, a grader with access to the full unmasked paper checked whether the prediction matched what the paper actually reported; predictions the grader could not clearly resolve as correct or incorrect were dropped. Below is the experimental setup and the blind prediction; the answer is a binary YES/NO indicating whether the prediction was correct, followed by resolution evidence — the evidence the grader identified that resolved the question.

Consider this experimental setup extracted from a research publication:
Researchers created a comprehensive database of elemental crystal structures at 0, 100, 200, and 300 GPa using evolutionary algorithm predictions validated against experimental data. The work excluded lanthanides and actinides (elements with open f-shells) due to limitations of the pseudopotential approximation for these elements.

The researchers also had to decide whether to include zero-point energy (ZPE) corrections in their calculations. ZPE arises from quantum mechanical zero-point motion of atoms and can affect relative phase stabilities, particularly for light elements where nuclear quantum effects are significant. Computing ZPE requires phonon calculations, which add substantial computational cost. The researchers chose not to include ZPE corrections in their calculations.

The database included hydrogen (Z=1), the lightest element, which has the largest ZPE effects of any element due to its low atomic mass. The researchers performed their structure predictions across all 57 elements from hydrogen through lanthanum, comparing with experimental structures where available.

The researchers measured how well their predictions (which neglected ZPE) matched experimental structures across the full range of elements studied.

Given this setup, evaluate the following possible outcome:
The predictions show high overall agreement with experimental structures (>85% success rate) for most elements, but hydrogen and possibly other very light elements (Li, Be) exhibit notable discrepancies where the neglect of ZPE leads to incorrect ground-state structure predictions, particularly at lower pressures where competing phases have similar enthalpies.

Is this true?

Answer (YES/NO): NO